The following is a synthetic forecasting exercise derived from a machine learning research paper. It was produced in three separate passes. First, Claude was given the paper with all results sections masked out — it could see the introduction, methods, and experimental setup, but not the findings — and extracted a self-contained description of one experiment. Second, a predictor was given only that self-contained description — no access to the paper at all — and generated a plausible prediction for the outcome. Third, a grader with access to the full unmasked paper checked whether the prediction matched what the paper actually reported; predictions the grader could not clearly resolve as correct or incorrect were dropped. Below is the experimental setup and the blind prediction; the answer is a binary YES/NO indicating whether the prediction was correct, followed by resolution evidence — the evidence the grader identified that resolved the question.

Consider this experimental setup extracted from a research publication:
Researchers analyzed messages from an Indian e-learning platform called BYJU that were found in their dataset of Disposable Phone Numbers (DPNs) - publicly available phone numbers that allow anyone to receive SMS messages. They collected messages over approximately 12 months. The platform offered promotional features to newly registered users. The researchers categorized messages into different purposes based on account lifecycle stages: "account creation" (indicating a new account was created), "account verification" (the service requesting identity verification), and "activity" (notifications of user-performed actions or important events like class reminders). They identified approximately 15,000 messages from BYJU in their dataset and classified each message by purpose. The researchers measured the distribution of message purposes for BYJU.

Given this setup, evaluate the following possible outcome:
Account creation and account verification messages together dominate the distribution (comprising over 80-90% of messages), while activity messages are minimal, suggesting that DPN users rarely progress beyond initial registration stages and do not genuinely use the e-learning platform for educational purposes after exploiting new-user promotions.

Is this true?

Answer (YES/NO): YES